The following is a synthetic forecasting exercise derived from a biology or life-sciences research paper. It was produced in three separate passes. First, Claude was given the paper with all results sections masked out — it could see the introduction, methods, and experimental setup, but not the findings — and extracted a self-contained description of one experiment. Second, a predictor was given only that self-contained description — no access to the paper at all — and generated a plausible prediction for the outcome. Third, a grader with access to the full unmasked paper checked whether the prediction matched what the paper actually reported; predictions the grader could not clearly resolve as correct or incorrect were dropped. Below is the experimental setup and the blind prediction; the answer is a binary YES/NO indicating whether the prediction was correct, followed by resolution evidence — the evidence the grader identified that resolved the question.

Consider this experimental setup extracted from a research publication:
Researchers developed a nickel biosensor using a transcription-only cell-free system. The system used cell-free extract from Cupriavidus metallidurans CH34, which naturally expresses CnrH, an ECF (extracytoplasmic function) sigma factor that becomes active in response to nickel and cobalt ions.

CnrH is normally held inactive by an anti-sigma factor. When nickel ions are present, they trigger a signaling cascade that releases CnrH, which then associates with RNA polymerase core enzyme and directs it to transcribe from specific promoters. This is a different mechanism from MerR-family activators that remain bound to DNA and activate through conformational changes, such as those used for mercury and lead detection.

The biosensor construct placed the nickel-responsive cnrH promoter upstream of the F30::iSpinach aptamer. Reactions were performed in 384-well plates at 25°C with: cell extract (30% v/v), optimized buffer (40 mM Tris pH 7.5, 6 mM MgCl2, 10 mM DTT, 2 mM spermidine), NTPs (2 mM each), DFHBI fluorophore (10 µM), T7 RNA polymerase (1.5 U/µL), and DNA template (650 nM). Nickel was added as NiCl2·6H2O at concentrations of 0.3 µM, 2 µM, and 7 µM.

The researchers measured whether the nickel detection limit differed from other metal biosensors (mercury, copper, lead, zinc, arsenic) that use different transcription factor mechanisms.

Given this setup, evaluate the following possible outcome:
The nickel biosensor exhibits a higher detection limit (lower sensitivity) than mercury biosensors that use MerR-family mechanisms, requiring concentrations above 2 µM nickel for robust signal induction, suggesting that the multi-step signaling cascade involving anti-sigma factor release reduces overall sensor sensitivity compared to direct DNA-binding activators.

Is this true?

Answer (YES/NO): NO